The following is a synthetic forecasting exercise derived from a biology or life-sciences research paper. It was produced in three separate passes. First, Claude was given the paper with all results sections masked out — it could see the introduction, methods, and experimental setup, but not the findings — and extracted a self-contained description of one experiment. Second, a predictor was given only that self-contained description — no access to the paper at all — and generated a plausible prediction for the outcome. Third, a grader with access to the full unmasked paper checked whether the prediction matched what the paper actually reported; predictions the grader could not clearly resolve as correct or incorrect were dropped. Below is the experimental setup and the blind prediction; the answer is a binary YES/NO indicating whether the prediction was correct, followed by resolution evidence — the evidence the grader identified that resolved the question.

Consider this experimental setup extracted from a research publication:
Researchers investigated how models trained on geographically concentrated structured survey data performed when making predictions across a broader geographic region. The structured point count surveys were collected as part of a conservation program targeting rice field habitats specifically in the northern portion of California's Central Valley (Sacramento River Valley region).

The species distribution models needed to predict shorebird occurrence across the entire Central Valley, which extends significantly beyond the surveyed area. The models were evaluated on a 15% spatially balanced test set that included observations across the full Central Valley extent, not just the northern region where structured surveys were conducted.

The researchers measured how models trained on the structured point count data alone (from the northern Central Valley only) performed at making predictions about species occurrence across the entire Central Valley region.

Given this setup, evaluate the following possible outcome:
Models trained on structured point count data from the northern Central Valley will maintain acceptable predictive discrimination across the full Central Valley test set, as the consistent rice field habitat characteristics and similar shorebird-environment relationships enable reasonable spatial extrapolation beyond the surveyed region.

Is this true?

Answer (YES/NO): NO